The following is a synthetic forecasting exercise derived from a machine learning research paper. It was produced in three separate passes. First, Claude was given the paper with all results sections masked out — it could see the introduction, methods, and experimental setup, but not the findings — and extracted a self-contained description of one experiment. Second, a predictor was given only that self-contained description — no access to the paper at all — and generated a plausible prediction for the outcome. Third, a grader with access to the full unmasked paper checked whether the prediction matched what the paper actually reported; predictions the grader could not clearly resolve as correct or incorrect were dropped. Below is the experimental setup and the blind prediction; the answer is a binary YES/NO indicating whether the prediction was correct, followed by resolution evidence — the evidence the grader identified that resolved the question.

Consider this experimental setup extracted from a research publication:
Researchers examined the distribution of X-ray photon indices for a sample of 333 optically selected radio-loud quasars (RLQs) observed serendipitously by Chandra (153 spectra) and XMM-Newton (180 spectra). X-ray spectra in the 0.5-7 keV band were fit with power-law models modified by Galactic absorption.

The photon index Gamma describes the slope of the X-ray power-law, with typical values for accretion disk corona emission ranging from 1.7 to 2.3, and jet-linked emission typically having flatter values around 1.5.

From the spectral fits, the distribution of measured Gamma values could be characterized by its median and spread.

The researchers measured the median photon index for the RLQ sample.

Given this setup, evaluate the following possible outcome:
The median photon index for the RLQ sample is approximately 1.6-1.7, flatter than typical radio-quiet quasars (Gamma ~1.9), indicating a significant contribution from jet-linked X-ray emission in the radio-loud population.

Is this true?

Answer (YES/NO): NO